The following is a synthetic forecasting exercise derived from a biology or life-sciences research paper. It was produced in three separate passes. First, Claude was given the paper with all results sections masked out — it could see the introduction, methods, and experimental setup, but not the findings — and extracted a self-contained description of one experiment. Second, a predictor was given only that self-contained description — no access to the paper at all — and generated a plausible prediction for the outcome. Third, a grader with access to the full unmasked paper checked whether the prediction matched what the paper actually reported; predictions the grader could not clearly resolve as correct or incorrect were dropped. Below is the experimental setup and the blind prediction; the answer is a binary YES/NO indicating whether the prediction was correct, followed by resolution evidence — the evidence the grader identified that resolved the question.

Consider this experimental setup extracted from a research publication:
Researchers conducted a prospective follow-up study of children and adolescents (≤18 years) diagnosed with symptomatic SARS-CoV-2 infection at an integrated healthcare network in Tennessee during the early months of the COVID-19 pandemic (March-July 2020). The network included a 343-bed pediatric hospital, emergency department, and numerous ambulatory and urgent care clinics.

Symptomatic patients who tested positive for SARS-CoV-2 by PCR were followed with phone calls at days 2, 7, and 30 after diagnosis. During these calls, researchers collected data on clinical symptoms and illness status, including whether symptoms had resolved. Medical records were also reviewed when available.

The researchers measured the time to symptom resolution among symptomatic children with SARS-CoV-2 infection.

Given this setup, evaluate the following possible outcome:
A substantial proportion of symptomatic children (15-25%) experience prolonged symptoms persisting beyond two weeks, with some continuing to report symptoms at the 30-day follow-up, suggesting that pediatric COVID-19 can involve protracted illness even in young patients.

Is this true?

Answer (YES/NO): NO